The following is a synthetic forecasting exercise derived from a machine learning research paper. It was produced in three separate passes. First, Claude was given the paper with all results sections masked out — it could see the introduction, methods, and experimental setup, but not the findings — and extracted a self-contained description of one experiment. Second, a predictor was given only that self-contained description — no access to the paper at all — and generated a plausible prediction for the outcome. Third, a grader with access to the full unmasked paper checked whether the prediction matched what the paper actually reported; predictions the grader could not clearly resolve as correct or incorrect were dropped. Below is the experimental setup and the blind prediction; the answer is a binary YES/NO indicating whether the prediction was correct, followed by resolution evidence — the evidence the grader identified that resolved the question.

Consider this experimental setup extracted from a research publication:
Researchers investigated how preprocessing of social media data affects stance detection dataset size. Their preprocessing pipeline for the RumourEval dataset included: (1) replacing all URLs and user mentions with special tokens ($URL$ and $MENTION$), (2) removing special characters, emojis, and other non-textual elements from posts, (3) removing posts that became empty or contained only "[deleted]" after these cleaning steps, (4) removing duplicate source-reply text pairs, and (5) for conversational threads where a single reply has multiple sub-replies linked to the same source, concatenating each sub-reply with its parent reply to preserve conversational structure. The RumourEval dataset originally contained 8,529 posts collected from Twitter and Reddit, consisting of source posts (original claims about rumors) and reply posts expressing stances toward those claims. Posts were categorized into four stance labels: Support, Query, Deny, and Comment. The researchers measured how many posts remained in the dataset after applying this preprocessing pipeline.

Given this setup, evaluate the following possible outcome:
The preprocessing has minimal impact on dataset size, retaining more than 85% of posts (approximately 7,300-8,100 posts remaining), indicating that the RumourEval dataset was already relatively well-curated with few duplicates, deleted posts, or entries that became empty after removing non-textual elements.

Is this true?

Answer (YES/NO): YES